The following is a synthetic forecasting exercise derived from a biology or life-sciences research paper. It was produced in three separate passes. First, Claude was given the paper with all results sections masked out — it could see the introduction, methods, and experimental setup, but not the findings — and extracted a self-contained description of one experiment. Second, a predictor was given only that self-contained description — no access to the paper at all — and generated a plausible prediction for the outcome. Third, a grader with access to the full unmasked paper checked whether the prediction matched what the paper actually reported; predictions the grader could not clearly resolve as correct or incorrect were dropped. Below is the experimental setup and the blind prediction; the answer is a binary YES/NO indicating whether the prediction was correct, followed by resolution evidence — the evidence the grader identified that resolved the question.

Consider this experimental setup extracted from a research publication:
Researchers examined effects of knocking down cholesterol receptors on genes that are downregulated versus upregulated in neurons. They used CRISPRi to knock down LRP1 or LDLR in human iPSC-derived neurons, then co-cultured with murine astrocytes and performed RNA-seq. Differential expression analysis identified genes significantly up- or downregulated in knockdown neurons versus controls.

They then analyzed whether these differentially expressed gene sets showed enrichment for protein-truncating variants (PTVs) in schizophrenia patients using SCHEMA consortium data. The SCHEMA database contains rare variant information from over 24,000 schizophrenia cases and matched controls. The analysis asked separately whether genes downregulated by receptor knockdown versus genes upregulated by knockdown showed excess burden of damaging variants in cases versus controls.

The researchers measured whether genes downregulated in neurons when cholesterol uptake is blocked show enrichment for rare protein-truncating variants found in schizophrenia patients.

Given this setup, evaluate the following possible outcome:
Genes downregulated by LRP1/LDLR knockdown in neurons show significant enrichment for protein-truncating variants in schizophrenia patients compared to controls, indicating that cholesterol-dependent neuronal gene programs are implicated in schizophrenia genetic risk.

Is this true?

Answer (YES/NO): NO